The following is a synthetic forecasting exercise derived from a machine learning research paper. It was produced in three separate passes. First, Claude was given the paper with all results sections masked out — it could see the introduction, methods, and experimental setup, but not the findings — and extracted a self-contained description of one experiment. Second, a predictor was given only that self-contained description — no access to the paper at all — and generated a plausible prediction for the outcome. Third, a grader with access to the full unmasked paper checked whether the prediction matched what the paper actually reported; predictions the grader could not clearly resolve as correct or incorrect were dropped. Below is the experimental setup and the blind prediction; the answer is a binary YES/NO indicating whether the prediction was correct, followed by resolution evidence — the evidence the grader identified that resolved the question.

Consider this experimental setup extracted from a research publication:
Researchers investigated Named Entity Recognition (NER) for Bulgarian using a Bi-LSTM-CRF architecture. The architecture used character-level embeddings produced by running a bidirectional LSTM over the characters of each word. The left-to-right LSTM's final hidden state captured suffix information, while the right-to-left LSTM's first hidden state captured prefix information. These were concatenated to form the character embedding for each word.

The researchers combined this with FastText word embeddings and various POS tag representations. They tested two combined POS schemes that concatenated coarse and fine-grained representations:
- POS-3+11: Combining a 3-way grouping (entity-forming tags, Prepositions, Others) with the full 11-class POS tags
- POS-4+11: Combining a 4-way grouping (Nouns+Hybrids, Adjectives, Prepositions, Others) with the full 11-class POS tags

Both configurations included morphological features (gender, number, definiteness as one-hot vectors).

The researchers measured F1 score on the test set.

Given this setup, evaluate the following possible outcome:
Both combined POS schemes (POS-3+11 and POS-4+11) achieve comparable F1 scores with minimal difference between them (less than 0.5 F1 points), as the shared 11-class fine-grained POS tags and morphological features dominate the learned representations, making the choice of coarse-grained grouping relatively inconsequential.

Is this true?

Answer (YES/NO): NO